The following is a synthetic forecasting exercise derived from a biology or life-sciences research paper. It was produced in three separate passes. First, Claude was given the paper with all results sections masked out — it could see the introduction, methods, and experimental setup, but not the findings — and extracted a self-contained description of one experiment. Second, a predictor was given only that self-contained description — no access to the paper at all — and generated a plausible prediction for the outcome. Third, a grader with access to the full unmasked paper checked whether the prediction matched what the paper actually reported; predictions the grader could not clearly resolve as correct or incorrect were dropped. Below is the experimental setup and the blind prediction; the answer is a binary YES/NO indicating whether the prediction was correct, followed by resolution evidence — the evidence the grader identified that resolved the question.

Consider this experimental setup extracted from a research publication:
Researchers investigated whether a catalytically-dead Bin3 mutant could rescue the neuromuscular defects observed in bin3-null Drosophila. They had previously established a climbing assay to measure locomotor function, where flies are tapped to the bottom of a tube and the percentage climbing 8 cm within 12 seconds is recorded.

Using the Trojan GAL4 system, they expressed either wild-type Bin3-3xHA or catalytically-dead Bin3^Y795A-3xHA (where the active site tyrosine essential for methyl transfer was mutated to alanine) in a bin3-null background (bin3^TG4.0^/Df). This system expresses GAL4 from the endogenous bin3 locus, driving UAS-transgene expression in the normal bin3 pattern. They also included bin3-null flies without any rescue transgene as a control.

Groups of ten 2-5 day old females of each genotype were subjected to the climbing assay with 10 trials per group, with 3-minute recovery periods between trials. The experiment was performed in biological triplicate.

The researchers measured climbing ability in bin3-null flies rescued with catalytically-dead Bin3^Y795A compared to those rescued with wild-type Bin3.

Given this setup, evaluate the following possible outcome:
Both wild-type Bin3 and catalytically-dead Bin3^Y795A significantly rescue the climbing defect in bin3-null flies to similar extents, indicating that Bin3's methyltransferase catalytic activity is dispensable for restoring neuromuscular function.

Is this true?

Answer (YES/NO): YES